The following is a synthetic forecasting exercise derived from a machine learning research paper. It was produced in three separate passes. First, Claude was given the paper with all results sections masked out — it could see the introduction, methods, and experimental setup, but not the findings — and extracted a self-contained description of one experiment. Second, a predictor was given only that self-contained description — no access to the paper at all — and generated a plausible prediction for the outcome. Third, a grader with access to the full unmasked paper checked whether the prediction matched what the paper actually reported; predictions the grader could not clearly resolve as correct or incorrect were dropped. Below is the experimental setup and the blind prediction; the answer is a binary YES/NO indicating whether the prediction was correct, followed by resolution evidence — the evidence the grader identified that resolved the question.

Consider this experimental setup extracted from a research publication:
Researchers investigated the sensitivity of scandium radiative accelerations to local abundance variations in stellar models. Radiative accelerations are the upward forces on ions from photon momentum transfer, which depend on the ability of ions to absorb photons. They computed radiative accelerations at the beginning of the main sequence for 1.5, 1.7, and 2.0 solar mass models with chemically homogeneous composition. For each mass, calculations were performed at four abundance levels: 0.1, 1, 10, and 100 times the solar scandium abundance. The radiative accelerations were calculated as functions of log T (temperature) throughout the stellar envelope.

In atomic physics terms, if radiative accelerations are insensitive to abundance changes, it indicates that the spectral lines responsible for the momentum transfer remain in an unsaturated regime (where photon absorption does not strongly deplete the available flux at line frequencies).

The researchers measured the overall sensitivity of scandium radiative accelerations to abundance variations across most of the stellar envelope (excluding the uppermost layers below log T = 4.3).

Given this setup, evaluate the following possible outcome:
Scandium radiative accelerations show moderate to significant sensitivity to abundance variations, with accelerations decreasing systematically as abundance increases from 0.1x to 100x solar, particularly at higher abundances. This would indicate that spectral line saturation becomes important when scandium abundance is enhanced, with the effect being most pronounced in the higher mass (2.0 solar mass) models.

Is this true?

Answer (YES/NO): NO